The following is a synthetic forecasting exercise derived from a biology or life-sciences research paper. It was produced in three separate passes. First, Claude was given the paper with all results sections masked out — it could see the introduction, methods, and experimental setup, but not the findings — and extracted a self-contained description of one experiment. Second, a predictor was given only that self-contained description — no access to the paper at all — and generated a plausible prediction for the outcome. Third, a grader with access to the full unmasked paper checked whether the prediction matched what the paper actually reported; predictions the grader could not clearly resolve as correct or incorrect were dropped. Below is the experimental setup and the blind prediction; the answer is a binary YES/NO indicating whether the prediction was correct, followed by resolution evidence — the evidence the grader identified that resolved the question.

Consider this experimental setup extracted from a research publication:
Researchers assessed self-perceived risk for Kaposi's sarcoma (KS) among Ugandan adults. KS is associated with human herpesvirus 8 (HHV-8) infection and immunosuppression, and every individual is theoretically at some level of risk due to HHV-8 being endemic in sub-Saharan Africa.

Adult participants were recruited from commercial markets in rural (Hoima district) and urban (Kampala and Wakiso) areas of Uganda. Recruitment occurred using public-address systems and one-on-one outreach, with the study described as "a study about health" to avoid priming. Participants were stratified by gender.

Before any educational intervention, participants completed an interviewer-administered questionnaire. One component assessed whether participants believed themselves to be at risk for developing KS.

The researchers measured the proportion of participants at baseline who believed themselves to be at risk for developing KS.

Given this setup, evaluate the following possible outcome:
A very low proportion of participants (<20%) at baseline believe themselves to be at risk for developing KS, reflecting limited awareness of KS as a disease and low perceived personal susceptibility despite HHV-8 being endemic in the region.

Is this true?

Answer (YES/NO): NO